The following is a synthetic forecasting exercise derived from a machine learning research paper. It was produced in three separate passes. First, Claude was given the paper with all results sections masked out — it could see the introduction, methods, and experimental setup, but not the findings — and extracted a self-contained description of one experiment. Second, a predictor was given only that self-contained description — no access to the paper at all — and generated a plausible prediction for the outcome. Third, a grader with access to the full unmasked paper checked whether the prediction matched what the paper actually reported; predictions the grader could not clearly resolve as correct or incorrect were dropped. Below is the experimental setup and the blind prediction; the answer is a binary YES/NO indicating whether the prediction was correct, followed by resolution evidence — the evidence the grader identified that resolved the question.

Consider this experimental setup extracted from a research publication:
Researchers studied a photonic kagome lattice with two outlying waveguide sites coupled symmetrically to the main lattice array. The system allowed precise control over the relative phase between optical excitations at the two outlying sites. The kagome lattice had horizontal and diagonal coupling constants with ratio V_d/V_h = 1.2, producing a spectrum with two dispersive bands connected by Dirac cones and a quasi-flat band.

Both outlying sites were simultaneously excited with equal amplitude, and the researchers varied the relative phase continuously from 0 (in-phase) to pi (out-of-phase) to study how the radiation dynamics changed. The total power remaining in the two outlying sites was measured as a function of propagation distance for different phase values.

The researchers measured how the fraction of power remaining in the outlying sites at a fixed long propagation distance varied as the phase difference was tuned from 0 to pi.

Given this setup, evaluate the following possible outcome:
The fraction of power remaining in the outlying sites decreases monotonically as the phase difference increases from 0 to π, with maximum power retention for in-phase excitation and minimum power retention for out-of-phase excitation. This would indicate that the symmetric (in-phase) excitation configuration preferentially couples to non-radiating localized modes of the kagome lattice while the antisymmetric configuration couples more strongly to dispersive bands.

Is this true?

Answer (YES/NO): NO